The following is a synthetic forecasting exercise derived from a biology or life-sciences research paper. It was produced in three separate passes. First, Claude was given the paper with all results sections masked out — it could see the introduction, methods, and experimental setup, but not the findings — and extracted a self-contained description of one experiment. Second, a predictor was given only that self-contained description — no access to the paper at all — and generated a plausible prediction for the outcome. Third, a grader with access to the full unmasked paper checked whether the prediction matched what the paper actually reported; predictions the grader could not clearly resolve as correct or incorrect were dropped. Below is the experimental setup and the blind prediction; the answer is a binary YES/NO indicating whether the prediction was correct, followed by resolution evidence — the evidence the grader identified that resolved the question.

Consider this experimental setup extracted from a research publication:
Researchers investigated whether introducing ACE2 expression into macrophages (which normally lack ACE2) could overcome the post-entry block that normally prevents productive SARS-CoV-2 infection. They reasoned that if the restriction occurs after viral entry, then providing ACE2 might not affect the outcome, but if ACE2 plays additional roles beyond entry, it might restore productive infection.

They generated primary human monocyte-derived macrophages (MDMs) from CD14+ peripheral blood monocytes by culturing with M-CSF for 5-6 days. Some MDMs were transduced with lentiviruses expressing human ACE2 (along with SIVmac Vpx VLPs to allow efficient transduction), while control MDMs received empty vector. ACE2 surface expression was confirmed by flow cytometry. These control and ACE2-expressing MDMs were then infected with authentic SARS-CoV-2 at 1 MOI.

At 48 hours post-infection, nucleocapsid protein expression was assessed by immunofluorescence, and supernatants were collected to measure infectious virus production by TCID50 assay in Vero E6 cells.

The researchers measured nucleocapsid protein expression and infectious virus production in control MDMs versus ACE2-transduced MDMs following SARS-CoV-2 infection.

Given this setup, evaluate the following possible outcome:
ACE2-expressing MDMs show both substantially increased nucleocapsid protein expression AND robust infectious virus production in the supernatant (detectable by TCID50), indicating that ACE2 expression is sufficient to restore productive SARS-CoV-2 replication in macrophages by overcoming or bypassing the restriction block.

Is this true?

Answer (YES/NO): YES